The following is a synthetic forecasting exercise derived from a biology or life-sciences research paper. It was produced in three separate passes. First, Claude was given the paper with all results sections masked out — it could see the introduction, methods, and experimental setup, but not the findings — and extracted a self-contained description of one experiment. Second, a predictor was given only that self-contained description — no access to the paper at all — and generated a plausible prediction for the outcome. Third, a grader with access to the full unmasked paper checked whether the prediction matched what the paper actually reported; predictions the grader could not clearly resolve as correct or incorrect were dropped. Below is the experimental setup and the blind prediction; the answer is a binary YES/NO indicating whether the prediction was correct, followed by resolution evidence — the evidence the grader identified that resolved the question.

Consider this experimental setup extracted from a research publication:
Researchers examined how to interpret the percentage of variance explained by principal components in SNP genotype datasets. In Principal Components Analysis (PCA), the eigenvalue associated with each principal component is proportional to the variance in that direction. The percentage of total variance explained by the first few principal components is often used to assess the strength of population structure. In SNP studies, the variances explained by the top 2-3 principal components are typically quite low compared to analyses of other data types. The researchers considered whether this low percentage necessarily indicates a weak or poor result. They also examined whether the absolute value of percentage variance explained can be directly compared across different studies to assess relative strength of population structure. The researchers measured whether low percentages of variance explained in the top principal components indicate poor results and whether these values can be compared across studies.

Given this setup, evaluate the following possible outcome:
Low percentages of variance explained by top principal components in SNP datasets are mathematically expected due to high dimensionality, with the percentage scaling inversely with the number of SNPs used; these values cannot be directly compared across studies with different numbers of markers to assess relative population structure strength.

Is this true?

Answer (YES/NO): YES